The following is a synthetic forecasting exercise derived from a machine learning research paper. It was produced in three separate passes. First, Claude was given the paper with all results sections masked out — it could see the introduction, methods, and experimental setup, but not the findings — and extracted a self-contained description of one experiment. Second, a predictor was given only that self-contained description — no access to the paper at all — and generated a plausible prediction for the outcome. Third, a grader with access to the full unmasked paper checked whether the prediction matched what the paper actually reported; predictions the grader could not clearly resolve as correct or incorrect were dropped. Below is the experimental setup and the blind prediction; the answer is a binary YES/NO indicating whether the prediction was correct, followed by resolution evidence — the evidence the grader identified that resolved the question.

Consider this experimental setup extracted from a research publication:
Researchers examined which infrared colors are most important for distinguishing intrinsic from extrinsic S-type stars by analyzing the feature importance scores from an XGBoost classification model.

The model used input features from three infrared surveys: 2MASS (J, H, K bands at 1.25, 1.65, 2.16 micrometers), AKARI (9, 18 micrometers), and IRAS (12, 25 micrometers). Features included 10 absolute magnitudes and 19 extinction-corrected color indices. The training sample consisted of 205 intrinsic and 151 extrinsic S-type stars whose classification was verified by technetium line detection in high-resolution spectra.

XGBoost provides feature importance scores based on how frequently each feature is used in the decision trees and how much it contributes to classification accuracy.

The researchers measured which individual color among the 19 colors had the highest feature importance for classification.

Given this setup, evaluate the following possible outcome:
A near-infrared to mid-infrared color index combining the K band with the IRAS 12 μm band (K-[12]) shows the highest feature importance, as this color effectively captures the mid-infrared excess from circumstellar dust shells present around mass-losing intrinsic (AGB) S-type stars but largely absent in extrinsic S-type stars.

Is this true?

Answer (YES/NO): NO